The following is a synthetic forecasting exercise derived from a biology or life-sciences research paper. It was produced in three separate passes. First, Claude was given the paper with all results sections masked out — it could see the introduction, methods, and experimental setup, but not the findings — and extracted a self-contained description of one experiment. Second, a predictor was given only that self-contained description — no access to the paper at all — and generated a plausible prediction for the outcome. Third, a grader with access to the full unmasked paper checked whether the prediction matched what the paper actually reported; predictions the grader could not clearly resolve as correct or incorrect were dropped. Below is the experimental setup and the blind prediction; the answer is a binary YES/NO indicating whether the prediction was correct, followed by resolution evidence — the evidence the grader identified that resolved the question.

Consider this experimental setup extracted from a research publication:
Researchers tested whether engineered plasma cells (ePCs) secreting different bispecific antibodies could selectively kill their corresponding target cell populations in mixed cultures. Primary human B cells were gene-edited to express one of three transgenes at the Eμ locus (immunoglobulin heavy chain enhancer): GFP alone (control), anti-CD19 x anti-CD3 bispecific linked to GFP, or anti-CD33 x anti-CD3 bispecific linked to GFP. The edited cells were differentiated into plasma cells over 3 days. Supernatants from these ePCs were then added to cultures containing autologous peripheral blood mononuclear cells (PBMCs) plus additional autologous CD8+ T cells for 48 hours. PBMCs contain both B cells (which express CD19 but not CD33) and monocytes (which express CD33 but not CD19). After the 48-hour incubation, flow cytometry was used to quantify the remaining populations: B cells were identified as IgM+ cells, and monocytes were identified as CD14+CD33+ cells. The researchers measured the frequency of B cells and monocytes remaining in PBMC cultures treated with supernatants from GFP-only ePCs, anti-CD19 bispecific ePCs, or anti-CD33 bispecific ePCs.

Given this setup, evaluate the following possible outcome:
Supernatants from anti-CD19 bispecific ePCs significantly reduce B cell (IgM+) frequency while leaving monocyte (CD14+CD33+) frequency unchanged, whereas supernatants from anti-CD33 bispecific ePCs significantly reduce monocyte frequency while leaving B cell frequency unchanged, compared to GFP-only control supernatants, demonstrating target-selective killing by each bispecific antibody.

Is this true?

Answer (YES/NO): YES